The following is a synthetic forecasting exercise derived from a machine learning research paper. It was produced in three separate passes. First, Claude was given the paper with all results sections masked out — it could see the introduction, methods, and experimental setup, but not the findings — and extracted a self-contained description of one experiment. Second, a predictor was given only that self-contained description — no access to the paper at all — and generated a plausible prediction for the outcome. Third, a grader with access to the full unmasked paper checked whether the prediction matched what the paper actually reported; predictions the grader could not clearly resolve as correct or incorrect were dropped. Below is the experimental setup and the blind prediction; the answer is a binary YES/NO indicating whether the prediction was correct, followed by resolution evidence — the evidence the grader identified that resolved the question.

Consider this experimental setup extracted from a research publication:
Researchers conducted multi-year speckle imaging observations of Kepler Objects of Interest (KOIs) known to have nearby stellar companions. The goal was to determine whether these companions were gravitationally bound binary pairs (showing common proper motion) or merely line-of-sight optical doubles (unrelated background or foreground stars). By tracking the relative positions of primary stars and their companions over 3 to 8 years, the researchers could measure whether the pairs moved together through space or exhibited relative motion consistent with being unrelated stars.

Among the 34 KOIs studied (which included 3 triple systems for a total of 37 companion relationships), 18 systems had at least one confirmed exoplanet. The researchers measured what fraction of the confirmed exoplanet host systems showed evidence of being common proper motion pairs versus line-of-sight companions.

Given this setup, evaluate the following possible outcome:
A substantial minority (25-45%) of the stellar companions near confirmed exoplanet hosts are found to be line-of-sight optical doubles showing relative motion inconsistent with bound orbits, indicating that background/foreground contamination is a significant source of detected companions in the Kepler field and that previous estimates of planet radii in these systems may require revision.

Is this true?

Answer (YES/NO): NO